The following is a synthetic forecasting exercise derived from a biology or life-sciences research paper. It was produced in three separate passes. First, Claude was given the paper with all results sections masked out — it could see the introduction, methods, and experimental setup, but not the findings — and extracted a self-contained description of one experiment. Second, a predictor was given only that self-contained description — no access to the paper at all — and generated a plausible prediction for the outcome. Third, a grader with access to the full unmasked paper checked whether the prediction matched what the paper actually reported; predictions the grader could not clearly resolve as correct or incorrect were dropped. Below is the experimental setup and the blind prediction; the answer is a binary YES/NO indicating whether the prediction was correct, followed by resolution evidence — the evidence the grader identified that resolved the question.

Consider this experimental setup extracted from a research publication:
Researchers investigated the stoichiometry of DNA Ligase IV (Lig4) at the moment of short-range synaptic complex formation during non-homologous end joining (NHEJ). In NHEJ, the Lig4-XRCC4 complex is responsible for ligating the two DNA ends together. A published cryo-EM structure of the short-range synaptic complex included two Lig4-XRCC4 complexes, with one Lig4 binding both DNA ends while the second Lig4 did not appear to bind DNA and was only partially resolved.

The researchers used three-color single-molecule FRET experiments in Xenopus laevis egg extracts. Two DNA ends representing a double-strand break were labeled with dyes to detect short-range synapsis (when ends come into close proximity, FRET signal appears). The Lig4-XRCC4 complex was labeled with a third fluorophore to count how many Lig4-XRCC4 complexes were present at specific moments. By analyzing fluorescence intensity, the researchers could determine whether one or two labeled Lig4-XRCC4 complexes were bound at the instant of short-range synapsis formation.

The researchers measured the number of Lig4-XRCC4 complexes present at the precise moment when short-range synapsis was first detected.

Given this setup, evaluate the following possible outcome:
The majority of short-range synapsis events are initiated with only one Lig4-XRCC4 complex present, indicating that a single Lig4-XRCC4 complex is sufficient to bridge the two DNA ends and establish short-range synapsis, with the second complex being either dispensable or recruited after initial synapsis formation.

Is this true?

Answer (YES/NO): YES